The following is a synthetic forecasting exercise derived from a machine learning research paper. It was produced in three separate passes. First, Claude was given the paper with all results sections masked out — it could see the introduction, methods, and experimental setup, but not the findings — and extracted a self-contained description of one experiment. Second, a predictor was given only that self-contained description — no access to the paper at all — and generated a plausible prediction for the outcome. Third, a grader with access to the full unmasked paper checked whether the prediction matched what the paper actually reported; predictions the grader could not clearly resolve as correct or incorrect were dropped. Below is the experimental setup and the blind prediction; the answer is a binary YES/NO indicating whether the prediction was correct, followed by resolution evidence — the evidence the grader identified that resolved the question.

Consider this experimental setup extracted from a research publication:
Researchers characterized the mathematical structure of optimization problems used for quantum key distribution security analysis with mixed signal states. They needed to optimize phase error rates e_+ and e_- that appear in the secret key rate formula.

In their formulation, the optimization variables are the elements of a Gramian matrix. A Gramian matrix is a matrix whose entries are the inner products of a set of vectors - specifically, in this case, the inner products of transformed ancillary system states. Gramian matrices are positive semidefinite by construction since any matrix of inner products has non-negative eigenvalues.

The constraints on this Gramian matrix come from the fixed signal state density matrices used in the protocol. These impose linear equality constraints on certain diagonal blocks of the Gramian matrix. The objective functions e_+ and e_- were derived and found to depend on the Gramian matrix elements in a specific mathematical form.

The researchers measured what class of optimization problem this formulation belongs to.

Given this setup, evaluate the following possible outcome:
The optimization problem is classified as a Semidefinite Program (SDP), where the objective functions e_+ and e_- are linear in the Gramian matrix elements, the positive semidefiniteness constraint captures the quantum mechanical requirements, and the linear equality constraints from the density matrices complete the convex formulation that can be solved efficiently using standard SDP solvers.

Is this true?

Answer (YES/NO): YES